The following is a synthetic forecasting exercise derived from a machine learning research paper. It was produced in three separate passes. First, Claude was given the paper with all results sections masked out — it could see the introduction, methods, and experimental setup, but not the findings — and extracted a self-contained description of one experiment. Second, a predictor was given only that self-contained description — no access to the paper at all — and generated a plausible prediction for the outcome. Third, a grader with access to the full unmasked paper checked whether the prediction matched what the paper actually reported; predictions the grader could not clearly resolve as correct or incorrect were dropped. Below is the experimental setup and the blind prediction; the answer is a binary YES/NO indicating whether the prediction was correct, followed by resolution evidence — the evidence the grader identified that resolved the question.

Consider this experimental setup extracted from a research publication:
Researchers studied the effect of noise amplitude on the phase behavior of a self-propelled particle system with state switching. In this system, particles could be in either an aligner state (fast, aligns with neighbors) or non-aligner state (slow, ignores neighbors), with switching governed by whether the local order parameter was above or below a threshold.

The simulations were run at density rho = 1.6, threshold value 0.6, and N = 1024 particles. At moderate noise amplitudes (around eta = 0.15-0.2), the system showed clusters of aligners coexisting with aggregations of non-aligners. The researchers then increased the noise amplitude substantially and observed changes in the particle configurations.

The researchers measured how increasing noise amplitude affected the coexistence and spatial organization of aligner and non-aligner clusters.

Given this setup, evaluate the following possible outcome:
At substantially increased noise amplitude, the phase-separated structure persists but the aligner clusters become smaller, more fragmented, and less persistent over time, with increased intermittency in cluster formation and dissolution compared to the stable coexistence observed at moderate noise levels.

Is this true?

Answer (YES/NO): NO